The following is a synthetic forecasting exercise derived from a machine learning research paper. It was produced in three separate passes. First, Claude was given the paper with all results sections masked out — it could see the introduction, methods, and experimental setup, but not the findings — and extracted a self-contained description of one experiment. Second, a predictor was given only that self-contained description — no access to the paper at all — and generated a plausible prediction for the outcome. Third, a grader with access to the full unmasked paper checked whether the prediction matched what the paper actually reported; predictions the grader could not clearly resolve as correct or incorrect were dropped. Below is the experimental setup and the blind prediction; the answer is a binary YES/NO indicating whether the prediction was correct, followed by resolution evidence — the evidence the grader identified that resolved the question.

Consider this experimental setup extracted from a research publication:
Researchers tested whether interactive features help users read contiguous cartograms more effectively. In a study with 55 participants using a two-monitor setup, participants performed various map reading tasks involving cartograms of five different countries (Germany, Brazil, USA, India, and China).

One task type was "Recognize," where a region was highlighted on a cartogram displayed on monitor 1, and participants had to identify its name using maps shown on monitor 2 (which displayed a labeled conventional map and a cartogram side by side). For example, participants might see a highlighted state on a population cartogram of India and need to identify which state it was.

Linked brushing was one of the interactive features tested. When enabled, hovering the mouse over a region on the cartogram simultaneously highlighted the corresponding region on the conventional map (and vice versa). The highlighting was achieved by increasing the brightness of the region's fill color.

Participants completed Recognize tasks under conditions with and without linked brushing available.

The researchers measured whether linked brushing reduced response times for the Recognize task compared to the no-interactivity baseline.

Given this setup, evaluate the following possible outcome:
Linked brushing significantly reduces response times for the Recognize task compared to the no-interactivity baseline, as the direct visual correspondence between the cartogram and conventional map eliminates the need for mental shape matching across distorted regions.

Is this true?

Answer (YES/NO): NO